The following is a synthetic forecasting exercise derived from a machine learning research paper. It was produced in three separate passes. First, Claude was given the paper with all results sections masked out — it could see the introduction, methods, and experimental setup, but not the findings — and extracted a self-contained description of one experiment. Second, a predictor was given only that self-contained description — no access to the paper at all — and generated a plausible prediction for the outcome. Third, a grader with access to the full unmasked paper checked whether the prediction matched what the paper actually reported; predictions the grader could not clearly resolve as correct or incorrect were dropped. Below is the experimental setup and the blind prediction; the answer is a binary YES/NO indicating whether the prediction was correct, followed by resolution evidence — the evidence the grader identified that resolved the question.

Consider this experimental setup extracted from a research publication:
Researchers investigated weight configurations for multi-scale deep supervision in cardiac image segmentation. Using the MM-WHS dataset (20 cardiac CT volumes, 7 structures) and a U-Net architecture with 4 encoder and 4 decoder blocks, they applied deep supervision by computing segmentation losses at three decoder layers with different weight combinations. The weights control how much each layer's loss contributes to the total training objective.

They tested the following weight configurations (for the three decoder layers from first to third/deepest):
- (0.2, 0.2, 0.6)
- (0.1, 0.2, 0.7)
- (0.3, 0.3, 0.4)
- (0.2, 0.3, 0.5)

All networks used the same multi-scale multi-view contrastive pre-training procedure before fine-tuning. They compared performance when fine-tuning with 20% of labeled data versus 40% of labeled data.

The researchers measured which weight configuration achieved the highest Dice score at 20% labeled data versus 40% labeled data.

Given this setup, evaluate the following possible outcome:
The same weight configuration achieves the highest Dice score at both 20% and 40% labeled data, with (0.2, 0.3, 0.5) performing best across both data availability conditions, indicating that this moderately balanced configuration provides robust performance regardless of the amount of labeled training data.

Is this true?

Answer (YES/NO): NO